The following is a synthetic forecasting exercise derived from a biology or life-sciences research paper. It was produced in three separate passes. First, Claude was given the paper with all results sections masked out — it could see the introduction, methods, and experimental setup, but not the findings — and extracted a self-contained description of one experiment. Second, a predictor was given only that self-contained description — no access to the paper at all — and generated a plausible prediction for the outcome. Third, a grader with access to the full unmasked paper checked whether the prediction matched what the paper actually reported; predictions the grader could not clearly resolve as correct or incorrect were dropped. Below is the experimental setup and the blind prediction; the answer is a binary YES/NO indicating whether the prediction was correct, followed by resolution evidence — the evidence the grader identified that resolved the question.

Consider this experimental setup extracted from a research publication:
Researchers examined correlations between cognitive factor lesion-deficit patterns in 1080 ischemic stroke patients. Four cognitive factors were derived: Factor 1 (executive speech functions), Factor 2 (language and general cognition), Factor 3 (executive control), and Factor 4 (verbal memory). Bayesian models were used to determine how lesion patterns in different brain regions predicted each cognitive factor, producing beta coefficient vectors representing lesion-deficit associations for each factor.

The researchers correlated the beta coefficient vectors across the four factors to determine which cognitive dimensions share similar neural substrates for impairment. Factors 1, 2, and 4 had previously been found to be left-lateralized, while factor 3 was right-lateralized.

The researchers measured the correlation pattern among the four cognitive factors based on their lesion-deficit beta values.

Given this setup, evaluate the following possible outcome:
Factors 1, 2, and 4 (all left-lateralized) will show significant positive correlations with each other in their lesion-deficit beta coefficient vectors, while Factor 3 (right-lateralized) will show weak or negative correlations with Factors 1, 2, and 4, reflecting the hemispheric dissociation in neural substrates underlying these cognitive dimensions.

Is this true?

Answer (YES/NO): NO